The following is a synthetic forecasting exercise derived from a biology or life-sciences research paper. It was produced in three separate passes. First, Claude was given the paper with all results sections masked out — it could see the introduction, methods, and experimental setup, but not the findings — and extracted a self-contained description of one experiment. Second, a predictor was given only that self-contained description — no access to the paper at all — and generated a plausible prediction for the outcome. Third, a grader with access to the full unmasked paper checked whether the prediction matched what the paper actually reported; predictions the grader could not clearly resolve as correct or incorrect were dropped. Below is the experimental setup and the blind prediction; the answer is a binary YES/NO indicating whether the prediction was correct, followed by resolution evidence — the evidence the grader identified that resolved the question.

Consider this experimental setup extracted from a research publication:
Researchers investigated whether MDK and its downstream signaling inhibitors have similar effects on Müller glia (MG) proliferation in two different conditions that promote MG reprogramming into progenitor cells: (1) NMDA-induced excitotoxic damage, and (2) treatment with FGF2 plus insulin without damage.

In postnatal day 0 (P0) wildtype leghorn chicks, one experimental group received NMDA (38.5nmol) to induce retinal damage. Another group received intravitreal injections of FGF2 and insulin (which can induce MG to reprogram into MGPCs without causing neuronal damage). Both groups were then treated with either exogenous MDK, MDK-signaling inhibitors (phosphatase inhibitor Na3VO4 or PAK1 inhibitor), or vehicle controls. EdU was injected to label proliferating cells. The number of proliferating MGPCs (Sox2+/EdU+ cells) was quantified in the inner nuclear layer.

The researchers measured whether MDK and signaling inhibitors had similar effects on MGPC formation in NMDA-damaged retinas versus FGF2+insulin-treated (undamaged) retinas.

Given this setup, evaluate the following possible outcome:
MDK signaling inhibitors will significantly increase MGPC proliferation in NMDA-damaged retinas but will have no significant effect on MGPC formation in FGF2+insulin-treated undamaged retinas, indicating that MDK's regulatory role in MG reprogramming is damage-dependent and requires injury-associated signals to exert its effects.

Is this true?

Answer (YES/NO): NO